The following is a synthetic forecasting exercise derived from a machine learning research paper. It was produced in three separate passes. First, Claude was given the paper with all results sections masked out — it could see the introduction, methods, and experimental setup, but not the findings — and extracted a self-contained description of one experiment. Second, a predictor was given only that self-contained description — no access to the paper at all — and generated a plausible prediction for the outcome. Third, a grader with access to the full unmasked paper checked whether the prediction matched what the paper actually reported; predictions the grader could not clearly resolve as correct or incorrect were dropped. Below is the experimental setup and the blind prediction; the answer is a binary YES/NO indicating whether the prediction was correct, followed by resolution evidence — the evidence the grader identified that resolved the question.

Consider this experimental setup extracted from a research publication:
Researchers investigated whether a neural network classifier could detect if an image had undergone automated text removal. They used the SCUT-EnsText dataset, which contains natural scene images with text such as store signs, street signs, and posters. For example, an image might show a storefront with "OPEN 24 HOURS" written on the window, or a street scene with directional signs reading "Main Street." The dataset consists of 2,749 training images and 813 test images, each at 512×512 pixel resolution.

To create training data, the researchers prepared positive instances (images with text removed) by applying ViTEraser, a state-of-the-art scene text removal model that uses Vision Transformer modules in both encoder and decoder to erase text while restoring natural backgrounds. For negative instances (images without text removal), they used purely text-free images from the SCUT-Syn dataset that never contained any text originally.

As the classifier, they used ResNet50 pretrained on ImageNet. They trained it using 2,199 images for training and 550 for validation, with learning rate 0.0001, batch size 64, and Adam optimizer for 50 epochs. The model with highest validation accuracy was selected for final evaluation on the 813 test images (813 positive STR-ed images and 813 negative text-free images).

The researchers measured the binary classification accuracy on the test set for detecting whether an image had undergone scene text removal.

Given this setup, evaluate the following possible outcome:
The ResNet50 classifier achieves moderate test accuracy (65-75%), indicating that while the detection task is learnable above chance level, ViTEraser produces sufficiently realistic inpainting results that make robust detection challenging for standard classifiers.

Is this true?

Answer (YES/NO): NO